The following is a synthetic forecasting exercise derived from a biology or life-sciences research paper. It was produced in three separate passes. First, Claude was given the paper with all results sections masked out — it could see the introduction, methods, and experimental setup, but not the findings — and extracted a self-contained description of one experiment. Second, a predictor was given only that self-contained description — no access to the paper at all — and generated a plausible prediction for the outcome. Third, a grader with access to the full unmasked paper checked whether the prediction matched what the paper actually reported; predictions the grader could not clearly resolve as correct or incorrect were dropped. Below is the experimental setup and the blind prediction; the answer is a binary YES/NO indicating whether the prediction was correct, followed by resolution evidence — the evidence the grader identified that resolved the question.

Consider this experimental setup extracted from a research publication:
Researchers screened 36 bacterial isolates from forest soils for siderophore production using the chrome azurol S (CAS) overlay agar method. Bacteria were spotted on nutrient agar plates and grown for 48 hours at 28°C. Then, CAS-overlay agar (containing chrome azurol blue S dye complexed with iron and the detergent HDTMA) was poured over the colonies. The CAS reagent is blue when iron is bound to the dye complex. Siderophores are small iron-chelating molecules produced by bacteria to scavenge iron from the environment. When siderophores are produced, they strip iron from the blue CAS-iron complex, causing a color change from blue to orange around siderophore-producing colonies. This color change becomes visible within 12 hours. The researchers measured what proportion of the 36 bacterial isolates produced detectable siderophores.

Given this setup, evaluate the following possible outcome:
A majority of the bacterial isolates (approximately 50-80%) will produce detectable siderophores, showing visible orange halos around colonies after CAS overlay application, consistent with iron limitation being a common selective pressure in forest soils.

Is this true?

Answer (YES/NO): NO